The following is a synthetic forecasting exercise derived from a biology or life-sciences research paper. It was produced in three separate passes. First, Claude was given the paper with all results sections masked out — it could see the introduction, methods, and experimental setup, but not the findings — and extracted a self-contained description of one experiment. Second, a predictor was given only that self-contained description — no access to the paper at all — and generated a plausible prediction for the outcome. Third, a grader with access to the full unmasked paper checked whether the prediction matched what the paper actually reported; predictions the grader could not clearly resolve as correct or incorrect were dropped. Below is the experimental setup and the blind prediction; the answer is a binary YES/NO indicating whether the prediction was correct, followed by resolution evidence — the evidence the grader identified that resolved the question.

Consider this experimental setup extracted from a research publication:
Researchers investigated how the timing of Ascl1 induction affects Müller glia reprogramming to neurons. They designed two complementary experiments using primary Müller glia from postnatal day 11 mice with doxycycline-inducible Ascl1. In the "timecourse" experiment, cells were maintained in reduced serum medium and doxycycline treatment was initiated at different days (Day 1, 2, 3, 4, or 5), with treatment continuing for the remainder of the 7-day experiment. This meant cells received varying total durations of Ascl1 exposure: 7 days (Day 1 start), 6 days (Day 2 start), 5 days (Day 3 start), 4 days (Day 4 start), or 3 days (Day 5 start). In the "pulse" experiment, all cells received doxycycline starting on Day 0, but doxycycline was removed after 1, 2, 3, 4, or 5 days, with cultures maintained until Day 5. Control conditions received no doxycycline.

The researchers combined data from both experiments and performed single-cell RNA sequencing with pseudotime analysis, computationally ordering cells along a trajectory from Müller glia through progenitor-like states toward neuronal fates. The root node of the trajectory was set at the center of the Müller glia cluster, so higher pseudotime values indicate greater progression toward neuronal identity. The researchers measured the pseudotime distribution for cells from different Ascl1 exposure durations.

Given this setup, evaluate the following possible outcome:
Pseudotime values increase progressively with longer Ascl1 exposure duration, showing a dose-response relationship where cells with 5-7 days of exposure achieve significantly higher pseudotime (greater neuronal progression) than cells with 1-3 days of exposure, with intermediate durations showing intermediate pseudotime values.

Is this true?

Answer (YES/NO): YES